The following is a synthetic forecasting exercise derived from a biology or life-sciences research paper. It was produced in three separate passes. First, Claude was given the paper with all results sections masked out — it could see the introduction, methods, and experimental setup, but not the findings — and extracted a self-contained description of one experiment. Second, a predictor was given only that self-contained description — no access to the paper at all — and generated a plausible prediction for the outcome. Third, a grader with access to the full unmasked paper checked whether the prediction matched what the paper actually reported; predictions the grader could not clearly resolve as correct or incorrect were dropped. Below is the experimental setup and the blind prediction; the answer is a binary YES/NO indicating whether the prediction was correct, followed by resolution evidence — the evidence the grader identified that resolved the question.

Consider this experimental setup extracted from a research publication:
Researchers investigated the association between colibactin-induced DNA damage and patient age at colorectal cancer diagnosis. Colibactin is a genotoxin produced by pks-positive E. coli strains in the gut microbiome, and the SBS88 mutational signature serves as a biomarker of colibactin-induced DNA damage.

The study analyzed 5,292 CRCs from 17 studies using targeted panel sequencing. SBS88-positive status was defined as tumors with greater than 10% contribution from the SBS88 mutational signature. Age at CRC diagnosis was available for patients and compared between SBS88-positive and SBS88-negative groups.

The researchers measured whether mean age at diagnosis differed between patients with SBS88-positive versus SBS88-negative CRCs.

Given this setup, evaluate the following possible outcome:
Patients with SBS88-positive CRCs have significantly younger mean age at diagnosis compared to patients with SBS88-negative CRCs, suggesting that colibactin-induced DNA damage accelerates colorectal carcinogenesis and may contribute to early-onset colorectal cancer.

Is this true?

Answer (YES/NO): YES